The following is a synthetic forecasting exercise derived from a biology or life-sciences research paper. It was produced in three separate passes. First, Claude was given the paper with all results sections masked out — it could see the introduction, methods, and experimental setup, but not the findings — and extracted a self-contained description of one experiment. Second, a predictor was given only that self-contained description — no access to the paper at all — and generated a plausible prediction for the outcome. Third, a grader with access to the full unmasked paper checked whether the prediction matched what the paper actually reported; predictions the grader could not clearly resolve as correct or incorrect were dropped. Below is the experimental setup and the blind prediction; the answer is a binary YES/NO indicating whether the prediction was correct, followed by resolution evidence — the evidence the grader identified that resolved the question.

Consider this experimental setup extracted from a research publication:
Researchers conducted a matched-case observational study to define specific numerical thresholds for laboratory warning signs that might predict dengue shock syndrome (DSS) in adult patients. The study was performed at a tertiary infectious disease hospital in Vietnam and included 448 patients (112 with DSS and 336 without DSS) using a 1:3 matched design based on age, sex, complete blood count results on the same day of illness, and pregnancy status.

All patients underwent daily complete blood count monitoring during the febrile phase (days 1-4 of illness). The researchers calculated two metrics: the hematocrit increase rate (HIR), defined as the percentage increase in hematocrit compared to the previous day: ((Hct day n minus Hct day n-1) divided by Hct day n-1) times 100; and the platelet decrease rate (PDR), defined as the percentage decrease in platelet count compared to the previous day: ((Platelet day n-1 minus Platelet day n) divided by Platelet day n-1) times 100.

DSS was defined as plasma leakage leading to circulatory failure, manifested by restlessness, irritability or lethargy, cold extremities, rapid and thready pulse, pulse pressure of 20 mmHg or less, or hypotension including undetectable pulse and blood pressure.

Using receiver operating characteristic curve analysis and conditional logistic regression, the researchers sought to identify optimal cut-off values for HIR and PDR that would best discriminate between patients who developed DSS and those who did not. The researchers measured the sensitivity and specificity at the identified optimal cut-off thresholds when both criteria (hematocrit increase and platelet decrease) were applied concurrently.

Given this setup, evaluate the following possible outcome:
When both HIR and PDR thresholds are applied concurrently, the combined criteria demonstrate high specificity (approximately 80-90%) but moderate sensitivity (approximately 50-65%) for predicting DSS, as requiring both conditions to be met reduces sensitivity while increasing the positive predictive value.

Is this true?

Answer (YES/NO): YES